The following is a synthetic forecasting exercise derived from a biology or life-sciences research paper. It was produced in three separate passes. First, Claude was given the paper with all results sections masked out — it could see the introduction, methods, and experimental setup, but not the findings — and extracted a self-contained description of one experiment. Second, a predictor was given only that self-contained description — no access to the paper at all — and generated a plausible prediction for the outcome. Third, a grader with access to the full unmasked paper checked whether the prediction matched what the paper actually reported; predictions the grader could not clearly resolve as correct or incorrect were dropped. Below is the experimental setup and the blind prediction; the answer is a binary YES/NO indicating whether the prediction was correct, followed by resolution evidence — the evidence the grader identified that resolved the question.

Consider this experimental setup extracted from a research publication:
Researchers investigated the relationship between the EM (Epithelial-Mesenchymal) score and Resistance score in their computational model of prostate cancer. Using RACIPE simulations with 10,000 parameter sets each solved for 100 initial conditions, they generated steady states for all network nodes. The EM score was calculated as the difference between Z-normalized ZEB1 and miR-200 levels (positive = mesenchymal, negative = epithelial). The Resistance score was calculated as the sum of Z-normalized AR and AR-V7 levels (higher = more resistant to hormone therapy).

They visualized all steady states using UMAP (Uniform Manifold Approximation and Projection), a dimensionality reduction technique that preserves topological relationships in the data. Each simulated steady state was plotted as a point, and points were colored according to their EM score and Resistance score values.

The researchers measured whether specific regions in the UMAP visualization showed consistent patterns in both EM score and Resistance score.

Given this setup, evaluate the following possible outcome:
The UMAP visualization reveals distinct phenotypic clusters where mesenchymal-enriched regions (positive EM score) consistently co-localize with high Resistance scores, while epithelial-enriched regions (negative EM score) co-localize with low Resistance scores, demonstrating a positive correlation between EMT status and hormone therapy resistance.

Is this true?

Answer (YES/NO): NO